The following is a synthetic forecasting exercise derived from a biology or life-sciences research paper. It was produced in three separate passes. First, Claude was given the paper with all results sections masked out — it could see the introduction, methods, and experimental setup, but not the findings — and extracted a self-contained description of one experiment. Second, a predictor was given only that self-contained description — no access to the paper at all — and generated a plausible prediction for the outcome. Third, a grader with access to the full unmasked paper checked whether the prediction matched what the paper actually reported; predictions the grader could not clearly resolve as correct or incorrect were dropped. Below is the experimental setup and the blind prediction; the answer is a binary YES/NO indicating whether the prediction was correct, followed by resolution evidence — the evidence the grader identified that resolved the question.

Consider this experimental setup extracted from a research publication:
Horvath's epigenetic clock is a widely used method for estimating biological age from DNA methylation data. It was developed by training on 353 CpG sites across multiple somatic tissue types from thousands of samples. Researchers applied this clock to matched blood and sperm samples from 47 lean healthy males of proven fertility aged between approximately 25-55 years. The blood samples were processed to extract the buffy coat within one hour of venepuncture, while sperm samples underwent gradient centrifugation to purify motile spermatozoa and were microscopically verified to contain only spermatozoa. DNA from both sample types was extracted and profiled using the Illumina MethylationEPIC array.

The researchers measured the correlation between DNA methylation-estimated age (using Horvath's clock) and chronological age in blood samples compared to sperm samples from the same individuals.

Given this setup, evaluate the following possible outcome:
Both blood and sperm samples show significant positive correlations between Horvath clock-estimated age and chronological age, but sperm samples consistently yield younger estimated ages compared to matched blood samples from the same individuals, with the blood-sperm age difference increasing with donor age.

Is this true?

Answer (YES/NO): NO